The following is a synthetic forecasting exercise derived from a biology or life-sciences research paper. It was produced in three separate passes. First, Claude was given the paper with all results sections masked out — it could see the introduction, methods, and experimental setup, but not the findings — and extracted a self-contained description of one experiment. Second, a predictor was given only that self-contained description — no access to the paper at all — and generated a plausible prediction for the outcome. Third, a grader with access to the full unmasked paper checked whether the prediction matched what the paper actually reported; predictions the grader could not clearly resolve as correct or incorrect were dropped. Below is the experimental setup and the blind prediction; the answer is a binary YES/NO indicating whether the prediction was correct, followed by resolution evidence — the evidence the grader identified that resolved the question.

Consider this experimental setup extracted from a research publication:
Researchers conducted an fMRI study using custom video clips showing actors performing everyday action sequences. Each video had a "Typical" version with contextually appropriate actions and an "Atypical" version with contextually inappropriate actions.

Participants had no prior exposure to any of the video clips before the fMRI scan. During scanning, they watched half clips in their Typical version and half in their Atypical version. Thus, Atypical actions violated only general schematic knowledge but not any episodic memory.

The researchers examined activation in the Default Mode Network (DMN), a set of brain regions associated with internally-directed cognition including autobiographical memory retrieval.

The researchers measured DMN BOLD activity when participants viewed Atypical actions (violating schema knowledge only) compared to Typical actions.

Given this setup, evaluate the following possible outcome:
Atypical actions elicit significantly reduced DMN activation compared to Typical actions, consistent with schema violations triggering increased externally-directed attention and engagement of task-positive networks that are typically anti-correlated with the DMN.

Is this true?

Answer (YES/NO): NO